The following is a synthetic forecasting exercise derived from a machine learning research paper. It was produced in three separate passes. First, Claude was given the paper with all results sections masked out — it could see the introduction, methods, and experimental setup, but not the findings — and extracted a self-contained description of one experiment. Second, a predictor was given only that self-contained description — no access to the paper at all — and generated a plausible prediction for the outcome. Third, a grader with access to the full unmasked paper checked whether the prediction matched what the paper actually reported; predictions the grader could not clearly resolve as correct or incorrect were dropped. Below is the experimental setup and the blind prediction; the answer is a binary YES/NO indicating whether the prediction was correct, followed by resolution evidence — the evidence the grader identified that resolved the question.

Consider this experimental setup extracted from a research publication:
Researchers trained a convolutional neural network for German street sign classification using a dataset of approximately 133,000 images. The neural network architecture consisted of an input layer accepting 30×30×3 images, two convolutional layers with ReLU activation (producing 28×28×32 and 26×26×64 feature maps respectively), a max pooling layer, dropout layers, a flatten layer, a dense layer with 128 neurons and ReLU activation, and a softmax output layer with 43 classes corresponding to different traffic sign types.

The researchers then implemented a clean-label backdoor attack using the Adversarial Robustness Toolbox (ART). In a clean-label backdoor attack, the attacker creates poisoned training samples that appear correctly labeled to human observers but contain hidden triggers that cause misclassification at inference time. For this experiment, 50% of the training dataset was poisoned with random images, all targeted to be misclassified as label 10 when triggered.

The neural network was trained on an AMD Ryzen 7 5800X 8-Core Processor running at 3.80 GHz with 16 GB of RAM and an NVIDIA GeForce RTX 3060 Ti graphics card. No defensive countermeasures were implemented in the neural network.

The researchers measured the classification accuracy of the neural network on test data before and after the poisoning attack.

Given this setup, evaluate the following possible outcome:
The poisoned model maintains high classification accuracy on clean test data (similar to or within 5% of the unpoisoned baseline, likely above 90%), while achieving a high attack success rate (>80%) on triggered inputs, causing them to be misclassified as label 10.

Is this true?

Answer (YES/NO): NO